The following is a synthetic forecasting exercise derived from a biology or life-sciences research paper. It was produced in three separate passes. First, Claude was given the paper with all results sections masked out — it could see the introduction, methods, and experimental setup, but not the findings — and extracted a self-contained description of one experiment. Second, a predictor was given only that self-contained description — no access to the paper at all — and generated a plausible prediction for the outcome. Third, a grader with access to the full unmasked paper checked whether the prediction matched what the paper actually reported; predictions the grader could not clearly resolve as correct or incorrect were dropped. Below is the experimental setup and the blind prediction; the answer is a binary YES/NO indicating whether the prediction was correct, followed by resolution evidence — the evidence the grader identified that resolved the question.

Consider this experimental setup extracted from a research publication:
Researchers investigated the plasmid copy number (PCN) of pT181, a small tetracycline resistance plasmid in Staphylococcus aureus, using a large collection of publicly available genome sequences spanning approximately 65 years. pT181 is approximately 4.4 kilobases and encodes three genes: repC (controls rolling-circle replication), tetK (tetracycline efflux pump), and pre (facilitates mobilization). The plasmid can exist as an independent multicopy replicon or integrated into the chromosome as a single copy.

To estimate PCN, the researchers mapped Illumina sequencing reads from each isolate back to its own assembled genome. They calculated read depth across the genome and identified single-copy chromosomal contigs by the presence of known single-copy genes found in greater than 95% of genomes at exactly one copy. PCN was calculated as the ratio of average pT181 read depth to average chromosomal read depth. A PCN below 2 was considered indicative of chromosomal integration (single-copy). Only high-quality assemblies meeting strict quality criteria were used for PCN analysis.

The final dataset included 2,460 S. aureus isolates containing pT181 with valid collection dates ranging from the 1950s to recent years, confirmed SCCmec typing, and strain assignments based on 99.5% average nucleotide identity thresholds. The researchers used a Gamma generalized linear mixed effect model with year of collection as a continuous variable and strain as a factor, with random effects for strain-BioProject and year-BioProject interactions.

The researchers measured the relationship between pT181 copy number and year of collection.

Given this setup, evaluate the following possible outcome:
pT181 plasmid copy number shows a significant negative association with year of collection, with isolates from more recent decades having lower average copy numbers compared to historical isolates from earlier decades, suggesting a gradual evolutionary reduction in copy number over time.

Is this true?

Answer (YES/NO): YES